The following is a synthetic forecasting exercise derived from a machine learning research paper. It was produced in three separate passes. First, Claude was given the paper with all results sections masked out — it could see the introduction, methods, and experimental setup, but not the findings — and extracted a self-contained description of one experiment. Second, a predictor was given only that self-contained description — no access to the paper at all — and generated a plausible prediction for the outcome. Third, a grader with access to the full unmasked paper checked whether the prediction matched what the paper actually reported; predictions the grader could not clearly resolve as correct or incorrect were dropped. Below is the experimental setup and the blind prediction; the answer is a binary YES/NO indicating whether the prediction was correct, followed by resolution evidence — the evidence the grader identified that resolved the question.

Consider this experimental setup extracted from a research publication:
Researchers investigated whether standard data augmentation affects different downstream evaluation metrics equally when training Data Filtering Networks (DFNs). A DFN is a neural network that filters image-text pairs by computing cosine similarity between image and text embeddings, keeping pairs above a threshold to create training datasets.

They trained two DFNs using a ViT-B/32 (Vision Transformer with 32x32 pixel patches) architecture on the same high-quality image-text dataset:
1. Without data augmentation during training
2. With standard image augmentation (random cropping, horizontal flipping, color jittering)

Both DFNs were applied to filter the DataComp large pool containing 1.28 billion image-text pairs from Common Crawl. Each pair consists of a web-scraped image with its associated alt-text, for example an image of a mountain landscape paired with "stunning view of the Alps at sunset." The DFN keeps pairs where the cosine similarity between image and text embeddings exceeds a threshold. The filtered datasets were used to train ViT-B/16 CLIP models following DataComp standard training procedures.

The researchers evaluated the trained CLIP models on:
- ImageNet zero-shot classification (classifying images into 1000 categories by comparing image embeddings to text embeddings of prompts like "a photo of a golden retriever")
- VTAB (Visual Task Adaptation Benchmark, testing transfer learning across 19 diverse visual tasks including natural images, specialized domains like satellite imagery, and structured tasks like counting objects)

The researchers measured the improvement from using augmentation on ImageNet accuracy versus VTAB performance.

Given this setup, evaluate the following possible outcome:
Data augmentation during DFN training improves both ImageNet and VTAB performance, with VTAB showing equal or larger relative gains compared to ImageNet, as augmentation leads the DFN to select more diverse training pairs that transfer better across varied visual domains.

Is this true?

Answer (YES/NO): NO